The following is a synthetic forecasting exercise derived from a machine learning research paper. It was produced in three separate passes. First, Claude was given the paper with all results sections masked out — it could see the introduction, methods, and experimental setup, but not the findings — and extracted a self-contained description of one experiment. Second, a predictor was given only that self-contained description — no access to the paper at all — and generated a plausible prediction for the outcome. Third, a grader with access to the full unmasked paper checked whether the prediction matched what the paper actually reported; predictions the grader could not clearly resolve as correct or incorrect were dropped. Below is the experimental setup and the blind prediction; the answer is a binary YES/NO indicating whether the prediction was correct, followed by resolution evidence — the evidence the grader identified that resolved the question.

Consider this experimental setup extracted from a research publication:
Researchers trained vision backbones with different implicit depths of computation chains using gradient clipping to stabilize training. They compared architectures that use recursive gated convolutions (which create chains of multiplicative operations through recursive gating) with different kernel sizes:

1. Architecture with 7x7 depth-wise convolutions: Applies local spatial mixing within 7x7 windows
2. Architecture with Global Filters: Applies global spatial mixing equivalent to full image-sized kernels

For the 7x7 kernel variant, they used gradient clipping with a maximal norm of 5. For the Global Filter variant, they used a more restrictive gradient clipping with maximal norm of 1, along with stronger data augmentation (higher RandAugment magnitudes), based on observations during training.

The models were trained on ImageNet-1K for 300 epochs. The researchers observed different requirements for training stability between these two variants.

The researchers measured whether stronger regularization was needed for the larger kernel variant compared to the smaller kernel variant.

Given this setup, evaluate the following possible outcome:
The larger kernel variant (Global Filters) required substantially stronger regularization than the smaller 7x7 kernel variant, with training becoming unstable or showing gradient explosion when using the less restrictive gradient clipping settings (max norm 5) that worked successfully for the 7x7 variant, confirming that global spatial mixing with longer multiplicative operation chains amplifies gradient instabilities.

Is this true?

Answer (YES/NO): NO